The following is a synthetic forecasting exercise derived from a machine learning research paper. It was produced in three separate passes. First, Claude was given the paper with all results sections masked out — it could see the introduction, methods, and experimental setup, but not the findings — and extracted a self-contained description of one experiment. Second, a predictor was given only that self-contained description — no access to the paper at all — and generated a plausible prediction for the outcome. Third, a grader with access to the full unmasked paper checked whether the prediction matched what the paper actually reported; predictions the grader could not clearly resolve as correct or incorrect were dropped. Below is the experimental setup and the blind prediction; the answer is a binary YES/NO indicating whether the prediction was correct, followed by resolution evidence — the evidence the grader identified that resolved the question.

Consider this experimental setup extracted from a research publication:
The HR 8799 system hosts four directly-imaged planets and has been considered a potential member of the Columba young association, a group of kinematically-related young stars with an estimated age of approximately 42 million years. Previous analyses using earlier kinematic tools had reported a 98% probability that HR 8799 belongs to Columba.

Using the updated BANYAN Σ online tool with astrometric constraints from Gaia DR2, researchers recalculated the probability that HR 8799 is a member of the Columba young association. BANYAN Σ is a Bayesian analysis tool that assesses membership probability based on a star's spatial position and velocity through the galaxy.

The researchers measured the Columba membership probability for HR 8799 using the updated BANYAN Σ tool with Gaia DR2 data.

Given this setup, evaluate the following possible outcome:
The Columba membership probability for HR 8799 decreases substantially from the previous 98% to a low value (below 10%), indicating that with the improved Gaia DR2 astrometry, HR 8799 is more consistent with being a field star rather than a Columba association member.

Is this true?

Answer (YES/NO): NO